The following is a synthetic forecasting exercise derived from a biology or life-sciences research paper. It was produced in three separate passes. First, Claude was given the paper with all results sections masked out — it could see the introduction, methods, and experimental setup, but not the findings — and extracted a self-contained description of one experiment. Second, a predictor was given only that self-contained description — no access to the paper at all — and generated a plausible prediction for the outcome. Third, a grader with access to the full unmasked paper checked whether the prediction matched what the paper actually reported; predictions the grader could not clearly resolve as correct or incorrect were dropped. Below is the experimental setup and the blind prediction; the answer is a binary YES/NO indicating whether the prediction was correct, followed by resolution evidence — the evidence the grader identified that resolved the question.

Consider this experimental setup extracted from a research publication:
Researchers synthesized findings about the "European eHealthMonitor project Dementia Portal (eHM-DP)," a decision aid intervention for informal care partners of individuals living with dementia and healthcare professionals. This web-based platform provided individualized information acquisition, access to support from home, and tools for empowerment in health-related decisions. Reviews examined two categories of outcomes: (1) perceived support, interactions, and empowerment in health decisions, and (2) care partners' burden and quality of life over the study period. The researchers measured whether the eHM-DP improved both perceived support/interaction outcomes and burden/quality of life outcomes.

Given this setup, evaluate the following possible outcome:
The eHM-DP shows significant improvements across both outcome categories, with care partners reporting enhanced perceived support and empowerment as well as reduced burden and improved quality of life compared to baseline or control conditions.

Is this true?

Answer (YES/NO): NO